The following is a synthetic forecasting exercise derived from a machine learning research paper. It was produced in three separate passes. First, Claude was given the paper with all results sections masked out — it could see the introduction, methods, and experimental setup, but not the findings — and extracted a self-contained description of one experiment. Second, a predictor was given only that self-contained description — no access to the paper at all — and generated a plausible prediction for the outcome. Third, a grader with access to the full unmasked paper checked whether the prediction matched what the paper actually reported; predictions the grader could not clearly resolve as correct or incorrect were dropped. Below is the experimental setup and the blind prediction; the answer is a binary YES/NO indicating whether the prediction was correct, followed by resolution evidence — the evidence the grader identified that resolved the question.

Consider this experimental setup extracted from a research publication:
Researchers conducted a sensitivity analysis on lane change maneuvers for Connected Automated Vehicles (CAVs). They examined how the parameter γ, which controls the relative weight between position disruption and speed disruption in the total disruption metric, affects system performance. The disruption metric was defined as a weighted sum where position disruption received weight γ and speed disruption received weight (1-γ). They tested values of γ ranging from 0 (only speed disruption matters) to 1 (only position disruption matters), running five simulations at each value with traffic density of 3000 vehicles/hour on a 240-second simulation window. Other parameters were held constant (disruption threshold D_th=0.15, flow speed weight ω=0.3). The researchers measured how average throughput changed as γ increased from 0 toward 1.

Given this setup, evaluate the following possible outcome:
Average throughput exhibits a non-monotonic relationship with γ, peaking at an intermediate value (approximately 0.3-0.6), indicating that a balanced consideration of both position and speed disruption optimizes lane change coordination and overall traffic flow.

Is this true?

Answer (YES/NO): NO